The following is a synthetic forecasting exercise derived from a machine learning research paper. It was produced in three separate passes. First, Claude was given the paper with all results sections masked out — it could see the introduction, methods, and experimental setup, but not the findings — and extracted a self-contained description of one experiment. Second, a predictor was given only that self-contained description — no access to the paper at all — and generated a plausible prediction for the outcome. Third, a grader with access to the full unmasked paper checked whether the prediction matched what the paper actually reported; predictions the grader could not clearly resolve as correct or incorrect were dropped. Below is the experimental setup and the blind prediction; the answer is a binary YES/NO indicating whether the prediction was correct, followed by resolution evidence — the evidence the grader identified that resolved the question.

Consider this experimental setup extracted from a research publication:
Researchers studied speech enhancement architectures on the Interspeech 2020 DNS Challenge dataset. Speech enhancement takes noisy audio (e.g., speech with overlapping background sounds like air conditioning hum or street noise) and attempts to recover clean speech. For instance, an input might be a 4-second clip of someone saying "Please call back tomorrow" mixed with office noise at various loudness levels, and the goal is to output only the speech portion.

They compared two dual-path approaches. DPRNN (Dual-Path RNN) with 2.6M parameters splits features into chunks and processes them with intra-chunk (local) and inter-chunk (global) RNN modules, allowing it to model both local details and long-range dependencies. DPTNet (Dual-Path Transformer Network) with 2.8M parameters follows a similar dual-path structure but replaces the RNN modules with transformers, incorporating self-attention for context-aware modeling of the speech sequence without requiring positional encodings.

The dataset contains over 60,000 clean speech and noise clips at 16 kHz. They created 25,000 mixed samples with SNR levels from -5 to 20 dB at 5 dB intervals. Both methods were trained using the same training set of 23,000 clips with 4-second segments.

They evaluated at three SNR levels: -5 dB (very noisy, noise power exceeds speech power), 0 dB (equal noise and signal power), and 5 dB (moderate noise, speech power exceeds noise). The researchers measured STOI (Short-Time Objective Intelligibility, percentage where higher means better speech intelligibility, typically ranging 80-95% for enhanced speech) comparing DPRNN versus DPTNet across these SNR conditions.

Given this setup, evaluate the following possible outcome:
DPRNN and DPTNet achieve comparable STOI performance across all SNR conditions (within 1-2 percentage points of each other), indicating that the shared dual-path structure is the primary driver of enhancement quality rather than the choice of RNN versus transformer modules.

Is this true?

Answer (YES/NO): YES